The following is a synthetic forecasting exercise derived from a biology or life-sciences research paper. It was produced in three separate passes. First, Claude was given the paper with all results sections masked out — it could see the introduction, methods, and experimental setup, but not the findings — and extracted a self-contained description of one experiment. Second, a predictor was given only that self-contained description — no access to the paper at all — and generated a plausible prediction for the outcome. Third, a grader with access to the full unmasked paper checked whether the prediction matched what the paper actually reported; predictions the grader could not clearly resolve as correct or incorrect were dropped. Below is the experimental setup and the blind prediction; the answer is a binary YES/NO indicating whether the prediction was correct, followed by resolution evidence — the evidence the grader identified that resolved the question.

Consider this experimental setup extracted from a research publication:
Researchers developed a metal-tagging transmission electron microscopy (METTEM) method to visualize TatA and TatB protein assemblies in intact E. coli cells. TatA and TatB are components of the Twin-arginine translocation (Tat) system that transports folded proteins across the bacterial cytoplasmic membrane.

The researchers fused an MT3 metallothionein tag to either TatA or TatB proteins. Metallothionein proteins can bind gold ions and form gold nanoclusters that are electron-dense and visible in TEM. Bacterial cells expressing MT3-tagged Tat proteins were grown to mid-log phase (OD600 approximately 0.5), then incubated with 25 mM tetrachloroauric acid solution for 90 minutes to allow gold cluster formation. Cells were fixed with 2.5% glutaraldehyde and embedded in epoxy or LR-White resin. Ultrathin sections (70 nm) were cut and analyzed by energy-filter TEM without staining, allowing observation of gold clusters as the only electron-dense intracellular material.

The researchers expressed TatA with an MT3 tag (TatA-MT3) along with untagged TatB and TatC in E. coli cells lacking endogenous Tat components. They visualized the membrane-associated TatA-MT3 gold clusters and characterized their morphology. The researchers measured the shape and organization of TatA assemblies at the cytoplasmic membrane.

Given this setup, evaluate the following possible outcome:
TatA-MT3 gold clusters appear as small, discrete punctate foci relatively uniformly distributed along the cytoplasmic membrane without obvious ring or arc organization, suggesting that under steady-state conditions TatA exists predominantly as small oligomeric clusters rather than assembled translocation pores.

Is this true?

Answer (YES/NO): NO